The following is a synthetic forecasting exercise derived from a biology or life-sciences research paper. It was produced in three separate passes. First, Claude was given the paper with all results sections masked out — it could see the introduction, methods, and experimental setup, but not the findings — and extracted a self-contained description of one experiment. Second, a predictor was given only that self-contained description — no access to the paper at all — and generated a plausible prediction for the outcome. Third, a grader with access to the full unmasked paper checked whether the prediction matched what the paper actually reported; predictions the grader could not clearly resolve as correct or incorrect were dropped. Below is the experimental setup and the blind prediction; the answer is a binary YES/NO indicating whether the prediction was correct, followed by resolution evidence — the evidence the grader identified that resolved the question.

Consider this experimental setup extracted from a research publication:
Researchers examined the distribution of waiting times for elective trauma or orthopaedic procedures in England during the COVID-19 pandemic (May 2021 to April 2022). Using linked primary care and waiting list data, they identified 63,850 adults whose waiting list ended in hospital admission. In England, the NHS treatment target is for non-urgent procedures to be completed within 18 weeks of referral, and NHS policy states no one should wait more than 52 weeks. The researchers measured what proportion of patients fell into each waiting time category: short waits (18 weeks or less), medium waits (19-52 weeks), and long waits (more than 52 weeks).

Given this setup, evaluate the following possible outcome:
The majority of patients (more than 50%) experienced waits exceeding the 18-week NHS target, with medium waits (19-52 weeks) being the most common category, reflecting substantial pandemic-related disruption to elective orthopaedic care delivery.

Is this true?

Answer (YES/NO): YES